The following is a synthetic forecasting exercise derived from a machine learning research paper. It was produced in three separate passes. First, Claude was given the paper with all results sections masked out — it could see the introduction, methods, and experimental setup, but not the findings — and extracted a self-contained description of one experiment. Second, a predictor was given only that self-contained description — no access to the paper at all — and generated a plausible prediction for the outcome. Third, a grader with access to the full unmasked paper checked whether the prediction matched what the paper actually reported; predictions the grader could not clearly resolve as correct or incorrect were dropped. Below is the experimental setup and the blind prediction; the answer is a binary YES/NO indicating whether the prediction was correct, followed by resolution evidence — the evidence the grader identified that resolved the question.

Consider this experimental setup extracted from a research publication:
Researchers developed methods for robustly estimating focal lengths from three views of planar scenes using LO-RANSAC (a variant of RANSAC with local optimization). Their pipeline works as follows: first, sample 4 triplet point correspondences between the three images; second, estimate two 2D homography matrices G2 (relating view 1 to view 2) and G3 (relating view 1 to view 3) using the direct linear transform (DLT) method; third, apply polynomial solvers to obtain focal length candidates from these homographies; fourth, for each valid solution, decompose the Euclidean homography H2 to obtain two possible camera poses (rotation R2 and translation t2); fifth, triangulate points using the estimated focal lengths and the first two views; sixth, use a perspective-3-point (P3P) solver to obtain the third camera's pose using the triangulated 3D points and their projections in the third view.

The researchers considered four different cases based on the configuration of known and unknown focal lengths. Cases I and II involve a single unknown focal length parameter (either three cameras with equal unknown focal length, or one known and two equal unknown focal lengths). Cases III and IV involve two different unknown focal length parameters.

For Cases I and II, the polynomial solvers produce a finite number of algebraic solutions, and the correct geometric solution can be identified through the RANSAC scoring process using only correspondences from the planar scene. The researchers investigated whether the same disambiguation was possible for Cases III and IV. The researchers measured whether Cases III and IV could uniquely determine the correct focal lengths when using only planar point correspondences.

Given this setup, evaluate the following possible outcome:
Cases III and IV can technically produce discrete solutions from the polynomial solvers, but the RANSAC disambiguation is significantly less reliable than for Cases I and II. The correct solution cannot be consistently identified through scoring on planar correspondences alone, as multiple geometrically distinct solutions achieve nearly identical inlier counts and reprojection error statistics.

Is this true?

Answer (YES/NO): YES